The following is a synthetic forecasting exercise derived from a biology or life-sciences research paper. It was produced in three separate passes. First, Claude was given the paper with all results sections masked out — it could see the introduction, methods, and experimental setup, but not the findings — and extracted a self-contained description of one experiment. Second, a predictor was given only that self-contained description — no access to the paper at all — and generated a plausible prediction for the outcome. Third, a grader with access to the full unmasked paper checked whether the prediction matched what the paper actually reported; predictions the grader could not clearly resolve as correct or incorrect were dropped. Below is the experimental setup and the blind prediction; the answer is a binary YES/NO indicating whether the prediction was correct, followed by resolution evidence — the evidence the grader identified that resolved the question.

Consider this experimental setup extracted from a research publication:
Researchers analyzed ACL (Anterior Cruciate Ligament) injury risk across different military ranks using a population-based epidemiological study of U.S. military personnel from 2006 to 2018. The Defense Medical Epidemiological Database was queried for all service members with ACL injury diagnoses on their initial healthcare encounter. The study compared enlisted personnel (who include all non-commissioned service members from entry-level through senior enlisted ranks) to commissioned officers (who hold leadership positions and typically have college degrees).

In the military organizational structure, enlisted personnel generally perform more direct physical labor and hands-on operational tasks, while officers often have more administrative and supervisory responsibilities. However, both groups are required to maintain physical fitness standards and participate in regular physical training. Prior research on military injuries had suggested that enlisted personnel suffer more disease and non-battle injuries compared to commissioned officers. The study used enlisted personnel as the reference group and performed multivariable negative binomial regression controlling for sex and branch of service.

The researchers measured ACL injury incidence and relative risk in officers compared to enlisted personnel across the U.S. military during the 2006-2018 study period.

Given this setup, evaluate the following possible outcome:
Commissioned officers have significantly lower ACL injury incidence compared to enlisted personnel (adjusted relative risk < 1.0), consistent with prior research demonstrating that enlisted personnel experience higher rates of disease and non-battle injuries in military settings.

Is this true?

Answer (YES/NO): YES